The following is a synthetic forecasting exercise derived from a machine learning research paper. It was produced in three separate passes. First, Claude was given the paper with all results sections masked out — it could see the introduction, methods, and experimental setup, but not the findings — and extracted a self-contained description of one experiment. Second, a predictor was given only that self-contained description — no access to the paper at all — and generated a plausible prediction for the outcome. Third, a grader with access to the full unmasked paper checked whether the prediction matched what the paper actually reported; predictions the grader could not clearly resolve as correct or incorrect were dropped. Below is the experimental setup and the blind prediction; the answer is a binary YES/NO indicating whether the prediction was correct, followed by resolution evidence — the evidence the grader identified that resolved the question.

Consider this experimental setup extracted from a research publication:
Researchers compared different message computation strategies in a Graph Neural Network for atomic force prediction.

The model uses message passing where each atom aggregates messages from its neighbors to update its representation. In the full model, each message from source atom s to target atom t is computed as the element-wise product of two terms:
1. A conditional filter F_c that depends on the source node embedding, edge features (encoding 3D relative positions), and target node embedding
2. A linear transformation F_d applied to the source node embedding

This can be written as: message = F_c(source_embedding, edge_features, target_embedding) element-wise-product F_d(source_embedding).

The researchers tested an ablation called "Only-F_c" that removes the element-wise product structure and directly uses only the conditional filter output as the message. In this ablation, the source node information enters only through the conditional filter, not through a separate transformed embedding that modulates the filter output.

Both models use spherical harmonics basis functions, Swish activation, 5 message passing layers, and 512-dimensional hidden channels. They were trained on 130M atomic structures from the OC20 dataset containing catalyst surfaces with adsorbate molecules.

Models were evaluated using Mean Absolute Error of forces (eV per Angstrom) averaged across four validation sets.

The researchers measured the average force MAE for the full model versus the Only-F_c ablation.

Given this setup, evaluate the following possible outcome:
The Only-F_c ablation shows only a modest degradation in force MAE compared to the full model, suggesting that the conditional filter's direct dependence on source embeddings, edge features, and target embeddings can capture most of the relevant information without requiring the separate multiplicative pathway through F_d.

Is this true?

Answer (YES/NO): YES